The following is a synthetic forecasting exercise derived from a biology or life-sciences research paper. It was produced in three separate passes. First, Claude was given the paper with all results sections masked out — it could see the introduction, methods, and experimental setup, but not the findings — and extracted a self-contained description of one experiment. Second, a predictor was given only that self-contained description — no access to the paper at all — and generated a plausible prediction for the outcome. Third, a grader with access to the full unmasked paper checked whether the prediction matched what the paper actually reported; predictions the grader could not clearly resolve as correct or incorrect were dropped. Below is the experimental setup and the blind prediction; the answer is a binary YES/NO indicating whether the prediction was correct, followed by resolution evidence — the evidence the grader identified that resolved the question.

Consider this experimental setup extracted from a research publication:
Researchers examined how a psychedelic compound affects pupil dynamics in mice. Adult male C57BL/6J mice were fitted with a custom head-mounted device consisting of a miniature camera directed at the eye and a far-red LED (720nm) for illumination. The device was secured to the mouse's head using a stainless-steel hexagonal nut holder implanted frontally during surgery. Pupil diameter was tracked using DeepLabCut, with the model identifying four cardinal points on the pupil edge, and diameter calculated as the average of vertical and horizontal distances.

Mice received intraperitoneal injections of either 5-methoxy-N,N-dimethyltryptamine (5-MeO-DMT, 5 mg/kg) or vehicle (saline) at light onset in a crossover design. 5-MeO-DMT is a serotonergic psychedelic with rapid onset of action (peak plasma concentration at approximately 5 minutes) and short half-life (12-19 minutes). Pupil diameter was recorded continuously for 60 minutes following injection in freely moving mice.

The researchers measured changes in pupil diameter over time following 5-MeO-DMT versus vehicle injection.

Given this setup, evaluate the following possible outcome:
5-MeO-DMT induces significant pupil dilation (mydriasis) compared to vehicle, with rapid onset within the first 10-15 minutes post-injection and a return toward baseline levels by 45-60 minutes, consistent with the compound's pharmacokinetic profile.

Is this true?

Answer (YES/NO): NO